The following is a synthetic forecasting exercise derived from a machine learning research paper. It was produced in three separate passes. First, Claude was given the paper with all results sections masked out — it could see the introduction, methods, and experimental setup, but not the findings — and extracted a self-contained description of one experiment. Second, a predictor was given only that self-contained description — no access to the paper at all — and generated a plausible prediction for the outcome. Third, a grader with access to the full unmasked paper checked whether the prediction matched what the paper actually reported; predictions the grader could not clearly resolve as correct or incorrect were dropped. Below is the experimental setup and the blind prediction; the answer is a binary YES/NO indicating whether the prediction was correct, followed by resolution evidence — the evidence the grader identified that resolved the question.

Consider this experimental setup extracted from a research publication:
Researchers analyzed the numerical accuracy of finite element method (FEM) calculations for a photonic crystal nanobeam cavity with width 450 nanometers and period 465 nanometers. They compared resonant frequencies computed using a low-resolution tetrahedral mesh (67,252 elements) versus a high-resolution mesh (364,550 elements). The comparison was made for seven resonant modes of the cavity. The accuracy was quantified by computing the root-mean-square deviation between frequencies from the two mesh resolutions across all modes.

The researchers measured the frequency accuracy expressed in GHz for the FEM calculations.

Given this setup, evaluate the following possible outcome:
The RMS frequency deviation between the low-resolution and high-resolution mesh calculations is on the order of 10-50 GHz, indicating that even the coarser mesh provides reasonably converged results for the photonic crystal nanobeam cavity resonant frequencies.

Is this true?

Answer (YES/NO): YES